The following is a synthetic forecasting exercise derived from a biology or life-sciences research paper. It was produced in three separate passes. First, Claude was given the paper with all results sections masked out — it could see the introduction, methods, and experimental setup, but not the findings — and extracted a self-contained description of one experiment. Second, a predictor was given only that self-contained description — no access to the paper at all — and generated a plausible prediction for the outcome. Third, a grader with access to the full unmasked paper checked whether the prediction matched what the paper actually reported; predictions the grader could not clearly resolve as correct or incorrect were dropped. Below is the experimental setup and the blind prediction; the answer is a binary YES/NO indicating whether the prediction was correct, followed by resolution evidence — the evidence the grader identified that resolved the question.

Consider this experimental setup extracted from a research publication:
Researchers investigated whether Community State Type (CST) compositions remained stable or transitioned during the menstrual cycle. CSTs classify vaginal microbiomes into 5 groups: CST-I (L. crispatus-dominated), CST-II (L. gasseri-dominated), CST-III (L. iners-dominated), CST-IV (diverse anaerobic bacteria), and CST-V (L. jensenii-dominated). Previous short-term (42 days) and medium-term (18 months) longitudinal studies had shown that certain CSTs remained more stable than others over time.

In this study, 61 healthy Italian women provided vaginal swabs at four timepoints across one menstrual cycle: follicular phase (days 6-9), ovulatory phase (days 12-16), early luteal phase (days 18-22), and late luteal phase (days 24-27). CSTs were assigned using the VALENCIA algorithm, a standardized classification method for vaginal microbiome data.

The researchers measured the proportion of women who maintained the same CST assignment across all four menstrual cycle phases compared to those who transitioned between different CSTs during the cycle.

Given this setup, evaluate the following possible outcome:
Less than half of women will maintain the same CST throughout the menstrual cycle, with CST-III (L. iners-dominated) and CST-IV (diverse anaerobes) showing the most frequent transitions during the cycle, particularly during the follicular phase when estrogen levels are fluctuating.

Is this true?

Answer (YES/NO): NO